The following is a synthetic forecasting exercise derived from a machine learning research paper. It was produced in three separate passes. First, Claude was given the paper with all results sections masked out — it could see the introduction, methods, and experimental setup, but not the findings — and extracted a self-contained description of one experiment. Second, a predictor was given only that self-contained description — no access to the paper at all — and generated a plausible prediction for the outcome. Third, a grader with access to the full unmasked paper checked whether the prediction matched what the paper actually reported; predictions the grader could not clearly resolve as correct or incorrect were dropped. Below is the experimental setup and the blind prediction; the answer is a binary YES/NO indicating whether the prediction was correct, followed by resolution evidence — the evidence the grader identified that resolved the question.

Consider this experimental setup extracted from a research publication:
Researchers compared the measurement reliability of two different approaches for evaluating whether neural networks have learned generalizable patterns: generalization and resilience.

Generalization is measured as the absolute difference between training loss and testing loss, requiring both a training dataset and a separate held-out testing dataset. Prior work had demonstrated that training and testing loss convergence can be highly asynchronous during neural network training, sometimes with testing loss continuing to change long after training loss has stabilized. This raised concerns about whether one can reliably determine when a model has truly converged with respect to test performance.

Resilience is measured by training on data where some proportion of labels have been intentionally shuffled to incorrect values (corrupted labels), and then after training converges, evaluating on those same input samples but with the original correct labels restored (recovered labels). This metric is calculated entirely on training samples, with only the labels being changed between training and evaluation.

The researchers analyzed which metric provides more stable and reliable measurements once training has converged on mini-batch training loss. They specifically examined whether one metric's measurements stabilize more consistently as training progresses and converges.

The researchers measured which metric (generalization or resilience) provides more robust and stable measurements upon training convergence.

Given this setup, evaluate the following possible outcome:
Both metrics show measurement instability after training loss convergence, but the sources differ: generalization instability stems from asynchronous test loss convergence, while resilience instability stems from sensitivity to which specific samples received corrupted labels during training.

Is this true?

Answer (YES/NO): NO